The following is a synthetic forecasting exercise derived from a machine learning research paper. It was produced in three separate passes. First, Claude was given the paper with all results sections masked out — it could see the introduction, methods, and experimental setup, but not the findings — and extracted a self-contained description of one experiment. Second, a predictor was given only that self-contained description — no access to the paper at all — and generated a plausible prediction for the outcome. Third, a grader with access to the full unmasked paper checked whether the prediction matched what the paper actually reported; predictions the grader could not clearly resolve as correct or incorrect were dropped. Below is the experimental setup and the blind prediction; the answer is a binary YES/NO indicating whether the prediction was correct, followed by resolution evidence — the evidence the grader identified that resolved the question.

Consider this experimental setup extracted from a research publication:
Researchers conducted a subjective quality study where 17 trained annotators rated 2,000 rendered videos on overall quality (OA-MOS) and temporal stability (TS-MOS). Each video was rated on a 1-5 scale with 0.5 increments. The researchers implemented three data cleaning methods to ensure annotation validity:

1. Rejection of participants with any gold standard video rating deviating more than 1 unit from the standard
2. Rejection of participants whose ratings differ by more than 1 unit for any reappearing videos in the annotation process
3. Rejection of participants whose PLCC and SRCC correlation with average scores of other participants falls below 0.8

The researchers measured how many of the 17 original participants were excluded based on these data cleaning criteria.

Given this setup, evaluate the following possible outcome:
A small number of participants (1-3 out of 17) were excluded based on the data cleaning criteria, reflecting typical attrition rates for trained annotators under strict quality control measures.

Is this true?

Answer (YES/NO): YES